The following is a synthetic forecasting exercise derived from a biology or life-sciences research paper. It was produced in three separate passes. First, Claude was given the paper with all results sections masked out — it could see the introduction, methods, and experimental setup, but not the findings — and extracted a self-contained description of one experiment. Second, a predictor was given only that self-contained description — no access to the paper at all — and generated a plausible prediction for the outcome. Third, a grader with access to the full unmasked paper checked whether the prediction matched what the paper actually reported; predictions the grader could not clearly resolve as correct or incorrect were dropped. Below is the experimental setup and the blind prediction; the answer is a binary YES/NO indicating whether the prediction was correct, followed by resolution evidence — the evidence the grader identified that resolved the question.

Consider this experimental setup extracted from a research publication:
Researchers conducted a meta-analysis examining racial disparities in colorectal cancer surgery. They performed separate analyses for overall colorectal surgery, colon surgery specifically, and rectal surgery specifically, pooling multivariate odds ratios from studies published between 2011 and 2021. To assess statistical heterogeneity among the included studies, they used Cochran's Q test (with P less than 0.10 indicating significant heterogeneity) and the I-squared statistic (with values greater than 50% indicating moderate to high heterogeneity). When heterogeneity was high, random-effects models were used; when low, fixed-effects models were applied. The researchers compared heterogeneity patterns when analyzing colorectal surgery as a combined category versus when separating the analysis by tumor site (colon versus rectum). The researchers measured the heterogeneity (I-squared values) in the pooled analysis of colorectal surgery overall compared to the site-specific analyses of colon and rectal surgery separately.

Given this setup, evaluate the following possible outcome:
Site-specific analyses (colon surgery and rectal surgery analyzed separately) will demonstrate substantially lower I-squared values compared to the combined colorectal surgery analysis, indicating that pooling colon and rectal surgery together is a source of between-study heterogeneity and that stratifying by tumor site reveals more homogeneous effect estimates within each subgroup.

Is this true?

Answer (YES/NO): YES